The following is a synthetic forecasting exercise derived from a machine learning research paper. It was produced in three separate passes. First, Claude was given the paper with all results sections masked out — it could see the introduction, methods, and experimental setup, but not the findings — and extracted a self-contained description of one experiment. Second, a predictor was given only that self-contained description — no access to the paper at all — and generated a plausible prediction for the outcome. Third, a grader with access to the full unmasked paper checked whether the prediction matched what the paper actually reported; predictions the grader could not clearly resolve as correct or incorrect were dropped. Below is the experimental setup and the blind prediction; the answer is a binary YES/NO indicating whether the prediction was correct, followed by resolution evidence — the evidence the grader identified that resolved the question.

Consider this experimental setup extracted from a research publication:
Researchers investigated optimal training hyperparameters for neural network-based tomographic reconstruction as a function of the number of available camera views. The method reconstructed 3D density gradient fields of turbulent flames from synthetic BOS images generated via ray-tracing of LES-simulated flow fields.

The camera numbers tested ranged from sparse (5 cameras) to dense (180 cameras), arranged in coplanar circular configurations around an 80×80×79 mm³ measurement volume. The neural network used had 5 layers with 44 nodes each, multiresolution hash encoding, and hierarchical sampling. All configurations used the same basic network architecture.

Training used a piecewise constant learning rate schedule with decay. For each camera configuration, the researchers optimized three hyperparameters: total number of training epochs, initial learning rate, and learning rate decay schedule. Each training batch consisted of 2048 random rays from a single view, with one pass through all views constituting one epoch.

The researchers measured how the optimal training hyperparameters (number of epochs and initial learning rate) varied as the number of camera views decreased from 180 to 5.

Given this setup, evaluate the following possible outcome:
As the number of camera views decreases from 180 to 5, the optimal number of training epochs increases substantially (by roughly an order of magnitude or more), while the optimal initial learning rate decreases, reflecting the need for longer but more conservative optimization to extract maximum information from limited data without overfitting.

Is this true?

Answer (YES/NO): NO